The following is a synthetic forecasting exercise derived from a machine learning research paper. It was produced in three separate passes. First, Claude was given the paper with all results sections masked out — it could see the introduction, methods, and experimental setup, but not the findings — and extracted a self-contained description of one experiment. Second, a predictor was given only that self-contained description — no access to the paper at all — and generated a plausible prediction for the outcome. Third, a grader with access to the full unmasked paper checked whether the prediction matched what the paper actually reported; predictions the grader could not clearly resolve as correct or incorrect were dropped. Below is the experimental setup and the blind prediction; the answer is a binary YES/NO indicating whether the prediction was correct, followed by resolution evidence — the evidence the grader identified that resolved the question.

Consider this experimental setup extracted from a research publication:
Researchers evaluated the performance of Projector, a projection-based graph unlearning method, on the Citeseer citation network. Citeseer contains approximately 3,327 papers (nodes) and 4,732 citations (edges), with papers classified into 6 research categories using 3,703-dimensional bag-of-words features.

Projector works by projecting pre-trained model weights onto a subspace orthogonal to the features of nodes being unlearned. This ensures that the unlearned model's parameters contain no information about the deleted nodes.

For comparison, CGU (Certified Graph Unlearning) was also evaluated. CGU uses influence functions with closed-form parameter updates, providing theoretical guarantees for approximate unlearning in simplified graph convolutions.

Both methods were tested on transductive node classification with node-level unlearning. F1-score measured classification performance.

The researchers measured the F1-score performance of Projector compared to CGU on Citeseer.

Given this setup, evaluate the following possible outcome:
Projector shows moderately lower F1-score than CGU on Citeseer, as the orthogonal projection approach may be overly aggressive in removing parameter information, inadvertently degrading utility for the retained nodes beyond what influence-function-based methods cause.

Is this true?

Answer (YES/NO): NO